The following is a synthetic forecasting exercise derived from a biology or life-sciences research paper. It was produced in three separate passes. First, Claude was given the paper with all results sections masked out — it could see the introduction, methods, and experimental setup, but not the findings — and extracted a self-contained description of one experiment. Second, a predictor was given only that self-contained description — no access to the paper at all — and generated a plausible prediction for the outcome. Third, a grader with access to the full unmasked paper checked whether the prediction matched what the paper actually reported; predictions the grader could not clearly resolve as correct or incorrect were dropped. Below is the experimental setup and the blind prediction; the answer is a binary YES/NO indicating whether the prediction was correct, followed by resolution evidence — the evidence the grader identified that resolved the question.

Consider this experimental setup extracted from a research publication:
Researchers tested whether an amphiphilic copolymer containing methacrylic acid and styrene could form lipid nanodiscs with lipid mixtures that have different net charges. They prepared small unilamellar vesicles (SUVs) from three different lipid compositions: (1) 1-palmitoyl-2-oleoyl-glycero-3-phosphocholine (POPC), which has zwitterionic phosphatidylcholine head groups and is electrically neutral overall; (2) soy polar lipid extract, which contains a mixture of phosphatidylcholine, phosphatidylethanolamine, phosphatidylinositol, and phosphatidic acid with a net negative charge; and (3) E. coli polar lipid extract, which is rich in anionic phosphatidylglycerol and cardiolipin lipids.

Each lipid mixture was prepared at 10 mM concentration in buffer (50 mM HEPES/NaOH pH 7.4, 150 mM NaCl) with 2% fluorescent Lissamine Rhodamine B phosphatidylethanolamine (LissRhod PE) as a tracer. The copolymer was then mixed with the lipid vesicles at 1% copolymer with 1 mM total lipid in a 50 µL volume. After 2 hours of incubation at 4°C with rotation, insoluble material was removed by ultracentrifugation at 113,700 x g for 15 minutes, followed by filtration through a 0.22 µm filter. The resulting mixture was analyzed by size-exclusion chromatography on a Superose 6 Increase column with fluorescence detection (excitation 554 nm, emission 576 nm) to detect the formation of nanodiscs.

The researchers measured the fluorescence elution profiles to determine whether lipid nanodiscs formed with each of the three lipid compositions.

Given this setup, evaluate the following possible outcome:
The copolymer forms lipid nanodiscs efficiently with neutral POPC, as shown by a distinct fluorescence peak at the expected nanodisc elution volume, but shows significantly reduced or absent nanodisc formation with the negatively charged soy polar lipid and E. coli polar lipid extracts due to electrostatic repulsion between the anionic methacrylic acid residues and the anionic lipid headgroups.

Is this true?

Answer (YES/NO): NO